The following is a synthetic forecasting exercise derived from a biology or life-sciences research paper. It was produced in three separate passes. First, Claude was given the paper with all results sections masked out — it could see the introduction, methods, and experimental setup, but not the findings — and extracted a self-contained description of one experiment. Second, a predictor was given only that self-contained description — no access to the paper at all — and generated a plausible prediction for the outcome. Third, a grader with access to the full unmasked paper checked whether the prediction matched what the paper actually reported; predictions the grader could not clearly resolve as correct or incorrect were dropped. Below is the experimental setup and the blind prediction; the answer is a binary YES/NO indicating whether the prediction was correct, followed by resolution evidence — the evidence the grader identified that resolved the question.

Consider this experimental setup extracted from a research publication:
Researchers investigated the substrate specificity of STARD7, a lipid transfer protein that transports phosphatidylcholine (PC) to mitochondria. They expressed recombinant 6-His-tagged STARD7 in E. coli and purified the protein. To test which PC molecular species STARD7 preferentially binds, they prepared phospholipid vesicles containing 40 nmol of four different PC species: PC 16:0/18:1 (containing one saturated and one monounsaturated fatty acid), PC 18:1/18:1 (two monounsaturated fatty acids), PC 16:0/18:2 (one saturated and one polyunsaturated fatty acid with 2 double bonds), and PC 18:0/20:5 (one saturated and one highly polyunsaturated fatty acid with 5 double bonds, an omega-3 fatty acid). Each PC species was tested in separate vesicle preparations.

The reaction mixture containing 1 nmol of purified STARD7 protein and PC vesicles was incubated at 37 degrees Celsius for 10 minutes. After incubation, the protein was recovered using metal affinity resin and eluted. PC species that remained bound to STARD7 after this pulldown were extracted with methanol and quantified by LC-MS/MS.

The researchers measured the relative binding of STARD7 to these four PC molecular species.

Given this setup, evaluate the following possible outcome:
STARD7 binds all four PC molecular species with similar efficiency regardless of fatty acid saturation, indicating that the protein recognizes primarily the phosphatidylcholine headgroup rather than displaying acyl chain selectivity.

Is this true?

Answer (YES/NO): NO